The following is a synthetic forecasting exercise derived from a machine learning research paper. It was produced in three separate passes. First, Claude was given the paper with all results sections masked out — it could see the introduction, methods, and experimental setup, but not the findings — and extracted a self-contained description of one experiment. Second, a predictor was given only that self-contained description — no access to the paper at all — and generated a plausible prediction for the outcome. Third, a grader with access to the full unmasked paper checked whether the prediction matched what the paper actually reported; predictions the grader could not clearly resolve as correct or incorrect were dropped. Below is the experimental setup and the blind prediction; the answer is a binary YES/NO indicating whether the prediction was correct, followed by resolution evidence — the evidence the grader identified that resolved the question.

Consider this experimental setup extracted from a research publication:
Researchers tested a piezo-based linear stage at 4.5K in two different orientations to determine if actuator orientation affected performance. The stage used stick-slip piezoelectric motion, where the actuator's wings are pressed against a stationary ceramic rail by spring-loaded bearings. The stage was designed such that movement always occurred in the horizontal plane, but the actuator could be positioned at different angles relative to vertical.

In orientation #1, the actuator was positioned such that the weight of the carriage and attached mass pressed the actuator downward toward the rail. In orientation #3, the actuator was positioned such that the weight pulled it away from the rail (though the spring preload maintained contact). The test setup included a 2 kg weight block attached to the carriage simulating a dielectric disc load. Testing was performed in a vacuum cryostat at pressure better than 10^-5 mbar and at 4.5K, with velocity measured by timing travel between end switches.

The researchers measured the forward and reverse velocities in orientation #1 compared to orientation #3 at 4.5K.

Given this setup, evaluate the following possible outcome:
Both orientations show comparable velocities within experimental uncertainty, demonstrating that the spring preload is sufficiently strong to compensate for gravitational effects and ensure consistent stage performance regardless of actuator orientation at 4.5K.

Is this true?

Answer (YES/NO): YES